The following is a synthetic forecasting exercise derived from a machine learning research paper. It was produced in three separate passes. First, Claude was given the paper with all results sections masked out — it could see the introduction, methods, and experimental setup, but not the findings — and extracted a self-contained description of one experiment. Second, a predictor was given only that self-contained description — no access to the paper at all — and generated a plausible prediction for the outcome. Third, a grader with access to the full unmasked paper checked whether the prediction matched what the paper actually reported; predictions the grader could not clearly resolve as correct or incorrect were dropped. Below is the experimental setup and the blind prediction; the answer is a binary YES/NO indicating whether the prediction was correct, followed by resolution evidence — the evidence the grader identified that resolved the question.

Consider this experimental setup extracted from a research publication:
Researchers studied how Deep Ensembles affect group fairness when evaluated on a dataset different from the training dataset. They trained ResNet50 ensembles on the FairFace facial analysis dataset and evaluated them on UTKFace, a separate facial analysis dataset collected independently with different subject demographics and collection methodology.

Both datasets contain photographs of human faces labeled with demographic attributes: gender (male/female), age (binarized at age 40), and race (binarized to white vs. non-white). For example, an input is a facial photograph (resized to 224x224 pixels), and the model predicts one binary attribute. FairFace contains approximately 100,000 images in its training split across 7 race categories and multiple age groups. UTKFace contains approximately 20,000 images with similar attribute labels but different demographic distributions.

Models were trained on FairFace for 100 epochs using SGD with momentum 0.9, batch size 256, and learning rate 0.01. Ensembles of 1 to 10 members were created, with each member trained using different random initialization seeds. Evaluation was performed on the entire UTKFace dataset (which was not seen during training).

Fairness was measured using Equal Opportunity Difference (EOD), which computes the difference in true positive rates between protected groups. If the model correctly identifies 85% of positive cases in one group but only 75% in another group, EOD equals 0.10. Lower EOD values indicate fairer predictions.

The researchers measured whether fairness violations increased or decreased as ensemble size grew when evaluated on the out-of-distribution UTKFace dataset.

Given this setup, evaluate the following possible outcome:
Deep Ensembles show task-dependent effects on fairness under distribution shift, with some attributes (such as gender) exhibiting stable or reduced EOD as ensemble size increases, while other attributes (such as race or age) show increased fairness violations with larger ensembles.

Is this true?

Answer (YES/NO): YES